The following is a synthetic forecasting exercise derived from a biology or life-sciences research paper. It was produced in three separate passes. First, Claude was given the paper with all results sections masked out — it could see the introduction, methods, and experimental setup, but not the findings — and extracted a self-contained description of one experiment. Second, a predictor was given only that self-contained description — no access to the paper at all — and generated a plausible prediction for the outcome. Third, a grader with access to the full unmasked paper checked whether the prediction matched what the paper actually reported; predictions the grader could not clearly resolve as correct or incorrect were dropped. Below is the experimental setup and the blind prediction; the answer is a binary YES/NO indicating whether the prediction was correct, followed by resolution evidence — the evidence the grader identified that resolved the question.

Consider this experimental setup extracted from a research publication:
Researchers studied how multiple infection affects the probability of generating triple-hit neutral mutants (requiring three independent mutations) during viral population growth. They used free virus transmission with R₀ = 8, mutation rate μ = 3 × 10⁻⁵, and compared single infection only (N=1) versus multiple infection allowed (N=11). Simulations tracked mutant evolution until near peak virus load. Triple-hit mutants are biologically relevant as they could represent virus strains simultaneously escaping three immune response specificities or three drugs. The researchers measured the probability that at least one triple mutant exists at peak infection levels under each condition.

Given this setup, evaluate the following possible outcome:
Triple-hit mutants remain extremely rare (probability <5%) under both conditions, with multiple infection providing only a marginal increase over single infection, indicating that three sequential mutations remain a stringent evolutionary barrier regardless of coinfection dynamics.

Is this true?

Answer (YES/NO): NO